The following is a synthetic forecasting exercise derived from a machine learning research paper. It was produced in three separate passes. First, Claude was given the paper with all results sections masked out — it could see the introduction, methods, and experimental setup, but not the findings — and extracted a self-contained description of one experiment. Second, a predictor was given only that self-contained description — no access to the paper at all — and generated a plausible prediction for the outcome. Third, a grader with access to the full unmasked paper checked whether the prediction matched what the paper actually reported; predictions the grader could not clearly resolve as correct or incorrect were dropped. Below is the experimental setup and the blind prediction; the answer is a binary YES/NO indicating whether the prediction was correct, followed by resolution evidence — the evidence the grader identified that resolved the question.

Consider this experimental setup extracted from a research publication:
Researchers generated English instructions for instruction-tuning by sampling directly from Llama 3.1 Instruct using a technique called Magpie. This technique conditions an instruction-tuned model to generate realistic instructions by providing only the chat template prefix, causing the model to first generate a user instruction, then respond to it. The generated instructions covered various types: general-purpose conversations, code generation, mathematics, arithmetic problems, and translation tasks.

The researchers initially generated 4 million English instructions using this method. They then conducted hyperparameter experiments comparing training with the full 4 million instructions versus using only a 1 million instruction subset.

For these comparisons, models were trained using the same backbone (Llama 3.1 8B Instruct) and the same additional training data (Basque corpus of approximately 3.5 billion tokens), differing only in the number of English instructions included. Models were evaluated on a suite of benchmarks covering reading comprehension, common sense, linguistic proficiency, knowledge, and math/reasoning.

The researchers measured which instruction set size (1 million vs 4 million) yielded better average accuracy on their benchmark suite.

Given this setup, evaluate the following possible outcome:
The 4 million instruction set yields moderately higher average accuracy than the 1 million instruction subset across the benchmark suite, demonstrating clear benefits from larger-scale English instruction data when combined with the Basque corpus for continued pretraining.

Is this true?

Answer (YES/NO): NO